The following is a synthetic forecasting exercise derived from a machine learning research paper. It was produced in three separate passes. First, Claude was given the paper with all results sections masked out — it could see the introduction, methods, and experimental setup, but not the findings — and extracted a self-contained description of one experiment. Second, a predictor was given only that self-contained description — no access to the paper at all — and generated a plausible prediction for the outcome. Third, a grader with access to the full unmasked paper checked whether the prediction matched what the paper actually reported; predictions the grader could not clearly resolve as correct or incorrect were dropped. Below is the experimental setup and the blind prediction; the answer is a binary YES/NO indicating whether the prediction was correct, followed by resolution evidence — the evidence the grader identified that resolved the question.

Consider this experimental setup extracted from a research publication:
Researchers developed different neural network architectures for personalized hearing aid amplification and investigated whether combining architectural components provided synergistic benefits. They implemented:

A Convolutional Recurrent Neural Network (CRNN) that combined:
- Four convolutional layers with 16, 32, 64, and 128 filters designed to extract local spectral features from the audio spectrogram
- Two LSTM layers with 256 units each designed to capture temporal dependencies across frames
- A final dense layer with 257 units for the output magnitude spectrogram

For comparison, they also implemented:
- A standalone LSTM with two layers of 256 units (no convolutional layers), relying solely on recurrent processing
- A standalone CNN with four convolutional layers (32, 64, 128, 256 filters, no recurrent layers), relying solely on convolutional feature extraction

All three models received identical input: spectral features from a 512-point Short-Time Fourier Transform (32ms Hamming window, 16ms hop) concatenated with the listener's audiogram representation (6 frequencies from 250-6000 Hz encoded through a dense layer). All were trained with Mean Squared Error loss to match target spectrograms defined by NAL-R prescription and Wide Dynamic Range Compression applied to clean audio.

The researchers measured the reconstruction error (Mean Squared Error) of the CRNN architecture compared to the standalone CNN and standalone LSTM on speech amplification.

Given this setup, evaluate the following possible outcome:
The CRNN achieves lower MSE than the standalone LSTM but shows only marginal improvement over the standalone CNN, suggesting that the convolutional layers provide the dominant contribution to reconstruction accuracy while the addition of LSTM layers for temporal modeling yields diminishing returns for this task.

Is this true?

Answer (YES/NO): NO